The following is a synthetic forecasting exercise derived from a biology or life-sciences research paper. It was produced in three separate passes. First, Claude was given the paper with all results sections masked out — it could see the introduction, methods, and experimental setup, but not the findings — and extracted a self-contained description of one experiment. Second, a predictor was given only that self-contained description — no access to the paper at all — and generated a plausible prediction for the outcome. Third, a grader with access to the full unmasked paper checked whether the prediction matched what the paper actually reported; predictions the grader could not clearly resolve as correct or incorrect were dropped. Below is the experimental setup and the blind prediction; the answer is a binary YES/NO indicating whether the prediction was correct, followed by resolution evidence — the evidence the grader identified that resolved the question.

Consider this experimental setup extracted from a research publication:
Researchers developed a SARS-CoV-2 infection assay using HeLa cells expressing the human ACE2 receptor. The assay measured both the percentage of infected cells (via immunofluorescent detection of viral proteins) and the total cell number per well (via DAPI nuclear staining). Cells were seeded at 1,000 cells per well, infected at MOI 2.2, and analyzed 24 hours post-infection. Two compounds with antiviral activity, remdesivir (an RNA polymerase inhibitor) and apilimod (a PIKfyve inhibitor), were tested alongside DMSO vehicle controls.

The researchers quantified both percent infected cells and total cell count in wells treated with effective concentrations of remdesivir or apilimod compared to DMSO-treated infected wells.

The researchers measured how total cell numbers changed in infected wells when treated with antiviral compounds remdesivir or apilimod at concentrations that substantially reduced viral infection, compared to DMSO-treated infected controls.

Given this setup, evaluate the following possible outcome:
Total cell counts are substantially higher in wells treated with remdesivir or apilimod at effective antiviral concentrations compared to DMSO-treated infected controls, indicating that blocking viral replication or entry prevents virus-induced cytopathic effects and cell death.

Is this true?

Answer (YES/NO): YES